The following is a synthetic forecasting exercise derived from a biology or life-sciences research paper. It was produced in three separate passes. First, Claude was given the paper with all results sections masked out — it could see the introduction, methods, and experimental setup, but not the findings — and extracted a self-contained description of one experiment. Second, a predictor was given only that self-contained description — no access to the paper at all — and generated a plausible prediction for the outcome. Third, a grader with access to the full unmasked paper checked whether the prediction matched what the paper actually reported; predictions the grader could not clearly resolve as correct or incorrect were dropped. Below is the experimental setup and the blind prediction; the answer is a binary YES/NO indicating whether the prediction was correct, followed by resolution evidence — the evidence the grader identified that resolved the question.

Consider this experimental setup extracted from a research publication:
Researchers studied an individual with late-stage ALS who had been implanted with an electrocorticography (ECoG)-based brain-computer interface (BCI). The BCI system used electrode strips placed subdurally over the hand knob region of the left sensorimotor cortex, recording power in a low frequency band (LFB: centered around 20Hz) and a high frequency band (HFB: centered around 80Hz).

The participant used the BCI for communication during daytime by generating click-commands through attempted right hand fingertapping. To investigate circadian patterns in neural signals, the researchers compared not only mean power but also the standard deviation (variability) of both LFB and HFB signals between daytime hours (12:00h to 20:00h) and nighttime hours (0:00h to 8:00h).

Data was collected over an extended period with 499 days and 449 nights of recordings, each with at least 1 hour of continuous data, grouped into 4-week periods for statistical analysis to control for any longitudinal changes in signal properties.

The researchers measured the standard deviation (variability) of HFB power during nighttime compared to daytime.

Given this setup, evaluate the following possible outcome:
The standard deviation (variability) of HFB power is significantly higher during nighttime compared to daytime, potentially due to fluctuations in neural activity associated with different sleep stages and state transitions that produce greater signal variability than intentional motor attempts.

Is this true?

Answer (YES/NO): YES